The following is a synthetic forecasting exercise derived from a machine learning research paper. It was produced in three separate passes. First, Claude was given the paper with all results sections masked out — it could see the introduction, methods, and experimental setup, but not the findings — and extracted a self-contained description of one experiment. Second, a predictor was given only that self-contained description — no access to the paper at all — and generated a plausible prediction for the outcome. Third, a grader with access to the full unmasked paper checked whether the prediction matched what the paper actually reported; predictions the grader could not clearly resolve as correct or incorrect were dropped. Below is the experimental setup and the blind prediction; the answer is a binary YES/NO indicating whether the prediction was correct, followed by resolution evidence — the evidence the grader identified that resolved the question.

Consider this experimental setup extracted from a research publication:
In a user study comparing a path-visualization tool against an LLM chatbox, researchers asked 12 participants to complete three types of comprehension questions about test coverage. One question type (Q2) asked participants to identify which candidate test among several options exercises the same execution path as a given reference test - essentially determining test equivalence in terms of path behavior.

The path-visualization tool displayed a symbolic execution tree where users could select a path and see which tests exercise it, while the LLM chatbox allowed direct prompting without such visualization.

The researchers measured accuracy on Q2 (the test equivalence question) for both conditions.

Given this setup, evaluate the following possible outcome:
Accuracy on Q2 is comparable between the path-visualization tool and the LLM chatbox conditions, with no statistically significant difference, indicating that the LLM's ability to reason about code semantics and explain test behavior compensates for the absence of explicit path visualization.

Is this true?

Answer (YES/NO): NO